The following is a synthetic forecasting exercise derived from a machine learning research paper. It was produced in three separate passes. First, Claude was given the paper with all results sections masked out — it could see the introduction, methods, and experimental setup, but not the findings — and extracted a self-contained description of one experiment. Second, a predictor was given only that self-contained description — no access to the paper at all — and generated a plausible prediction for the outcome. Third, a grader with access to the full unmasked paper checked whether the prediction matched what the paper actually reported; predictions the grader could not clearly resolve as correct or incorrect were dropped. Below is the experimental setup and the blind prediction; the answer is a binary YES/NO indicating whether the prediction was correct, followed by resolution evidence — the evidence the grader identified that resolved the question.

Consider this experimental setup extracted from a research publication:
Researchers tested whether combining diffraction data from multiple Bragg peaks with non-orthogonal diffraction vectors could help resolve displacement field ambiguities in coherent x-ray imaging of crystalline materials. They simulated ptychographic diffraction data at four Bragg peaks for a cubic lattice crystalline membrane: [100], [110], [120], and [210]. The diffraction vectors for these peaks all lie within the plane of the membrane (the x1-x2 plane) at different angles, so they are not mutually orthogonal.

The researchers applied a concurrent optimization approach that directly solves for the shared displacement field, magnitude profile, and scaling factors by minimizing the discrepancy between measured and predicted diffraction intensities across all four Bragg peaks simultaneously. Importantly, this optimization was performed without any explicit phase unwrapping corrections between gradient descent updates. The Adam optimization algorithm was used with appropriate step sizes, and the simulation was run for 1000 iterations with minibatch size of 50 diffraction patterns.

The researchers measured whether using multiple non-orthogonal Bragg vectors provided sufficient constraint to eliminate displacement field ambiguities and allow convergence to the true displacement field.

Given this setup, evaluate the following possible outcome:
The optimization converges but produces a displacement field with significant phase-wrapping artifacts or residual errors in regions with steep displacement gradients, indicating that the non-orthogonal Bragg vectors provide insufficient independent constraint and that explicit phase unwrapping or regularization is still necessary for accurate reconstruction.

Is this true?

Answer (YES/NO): YES